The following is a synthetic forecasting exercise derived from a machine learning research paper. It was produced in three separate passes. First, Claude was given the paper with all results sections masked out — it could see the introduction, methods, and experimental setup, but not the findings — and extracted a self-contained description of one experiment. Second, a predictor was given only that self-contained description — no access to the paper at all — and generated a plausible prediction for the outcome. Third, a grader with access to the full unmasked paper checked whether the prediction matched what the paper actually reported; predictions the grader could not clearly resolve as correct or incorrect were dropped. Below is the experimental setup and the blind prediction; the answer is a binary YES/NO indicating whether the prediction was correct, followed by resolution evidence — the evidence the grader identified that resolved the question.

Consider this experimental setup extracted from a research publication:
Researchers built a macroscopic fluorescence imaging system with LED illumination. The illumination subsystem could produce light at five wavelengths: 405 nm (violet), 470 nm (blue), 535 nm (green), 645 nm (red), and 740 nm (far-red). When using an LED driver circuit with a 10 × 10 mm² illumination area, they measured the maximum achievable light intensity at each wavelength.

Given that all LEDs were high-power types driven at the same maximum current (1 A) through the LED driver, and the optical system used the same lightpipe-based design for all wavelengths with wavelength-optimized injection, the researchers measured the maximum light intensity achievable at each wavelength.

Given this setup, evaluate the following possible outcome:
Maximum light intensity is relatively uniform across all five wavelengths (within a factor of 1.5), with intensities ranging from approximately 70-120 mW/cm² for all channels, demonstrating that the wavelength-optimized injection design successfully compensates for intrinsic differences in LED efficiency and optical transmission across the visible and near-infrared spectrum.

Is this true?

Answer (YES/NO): NO